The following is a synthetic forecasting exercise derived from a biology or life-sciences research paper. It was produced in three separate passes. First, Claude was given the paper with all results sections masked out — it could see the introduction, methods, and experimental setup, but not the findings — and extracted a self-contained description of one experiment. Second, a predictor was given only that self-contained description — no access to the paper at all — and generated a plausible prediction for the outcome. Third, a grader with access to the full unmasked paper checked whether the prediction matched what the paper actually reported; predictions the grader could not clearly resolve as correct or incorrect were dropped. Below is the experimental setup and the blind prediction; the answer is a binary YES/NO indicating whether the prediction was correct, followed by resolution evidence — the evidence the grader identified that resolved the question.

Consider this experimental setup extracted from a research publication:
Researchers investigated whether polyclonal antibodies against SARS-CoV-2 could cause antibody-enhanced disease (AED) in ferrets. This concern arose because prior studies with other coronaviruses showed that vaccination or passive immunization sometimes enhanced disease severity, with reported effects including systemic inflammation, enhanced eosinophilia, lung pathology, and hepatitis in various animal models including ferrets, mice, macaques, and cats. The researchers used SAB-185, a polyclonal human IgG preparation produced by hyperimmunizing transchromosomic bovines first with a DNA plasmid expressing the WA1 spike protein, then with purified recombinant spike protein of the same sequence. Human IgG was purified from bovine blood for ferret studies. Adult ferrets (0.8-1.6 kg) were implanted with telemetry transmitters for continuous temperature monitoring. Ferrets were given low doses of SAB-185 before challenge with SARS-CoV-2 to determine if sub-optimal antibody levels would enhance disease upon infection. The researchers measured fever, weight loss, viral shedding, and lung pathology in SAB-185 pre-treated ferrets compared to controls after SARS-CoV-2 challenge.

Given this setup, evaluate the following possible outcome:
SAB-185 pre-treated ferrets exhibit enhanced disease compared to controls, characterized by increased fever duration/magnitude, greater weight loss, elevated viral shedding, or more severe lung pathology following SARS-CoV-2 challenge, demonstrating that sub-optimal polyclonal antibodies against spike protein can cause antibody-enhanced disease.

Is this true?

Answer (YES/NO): NO